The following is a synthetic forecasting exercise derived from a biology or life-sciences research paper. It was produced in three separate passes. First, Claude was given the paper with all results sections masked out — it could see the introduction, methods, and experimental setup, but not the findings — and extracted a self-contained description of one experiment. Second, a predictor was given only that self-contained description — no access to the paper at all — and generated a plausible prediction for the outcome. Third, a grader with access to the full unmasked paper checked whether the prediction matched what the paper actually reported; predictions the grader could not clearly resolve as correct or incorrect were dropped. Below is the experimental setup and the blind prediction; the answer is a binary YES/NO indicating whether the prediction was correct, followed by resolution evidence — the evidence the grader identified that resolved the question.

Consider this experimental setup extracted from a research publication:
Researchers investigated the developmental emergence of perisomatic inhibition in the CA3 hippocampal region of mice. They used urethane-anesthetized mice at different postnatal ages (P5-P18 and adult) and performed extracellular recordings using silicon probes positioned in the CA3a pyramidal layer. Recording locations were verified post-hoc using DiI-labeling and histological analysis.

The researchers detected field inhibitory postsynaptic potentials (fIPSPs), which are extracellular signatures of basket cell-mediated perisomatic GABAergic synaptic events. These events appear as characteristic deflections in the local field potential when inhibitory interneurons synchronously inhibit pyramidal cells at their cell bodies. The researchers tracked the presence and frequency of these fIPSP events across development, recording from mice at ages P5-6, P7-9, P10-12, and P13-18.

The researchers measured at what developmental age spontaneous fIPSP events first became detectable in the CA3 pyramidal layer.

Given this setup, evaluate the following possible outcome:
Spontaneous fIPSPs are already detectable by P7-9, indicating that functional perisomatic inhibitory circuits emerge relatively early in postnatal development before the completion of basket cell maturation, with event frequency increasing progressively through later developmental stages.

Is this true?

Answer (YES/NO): YES